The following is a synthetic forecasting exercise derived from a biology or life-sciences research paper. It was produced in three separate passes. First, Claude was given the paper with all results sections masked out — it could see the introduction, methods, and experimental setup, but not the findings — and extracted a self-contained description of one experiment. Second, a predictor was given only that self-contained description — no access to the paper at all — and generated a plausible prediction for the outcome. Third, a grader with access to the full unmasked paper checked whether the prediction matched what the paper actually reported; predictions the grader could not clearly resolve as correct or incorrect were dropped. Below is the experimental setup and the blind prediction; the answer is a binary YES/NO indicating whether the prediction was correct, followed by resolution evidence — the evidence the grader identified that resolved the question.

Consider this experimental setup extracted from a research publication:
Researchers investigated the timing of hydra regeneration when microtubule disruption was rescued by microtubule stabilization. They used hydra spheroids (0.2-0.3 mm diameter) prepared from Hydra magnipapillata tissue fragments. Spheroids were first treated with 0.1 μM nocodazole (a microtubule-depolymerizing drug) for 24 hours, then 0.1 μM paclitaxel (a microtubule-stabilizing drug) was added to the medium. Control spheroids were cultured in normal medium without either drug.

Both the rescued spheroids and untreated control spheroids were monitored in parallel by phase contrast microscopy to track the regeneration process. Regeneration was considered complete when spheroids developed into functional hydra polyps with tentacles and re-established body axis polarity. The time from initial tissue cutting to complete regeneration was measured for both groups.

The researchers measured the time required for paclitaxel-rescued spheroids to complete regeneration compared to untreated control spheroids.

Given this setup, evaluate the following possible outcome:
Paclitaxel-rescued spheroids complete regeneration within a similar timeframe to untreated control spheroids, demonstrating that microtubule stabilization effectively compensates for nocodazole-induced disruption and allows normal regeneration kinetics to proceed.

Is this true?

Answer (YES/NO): NO